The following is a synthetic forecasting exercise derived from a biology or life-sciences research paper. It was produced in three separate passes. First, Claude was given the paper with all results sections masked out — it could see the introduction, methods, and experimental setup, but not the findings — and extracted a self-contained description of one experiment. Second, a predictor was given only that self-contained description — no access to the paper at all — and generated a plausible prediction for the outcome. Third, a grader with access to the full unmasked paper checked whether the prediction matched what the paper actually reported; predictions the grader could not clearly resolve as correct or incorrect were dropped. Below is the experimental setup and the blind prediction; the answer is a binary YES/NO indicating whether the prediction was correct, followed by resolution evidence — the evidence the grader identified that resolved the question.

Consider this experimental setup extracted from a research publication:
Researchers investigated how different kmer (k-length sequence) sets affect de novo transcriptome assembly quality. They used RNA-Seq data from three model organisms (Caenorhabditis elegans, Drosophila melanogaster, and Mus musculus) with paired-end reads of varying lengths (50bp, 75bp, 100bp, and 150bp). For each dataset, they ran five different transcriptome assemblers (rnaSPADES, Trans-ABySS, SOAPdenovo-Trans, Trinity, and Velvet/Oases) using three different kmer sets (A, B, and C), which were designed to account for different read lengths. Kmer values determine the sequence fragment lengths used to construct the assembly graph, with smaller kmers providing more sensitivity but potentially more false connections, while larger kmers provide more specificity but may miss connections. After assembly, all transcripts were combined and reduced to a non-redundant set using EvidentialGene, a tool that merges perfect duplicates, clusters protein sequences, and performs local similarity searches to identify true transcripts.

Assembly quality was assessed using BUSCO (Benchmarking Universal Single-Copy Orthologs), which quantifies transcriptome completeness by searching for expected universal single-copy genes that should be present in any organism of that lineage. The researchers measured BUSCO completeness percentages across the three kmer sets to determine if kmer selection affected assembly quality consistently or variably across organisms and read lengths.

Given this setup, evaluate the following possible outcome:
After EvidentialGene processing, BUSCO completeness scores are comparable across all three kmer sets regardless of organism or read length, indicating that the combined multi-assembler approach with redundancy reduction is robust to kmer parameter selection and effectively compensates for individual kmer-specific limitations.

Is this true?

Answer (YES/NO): YES